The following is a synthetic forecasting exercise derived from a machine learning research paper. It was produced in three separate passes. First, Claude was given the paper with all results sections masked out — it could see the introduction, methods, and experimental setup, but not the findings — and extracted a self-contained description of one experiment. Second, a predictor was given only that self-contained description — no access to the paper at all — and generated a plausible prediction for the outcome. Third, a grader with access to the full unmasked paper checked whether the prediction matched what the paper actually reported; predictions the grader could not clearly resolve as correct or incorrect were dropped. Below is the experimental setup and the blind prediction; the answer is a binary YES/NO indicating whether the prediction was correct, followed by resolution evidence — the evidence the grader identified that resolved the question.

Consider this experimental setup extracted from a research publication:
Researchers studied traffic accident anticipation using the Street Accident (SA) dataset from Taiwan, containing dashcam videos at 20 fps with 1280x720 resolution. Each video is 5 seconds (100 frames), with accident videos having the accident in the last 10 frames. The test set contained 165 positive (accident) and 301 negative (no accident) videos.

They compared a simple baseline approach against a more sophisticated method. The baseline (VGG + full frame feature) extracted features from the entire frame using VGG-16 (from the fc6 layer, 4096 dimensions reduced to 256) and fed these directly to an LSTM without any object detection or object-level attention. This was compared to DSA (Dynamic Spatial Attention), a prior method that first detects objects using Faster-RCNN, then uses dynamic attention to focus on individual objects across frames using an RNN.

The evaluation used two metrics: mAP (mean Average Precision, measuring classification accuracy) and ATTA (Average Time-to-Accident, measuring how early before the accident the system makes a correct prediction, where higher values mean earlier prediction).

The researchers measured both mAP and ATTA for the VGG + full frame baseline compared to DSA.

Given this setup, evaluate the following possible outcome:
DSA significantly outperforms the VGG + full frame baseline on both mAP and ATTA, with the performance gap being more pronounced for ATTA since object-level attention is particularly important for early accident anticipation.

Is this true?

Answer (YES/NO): NO